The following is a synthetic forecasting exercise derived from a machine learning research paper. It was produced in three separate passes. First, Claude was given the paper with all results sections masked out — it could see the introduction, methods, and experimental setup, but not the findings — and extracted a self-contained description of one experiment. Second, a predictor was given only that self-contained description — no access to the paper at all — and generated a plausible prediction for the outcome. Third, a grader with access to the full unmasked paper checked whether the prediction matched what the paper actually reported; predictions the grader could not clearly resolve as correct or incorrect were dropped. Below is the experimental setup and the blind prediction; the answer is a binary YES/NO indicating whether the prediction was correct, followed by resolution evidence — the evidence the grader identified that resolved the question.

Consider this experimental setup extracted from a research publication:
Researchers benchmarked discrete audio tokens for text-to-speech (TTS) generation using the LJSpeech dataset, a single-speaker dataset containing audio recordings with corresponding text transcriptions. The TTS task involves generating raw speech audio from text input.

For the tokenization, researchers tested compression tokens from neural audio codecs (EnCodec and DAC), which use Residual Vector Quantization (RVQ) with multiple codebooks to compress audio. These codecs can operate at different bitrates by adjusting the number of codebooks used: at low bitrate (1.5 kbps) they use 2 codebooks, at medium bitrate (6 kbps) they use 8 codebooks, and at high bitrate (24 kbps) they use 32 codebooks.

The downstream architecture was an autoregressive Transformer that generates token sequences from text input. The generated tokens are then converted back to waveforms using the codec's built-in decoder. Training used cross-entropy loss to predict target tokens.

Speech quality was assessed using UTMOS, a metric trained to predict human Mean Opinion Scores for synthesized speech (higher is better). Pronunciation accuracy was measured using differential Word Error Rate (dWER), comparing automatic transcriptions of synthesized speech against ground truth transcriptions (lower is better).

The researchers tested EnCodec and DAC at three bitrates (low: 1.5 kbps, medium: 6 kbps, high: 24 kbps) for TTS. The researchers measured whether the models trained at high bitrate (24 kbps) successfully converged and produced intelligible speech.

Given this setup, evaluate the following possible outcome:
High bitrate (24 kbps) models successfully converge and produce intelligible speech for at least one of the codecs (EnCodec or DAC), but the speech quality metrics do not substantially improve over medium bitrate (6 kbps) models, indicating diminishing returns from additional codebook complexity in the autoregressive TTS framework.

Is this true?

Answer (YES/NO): NO